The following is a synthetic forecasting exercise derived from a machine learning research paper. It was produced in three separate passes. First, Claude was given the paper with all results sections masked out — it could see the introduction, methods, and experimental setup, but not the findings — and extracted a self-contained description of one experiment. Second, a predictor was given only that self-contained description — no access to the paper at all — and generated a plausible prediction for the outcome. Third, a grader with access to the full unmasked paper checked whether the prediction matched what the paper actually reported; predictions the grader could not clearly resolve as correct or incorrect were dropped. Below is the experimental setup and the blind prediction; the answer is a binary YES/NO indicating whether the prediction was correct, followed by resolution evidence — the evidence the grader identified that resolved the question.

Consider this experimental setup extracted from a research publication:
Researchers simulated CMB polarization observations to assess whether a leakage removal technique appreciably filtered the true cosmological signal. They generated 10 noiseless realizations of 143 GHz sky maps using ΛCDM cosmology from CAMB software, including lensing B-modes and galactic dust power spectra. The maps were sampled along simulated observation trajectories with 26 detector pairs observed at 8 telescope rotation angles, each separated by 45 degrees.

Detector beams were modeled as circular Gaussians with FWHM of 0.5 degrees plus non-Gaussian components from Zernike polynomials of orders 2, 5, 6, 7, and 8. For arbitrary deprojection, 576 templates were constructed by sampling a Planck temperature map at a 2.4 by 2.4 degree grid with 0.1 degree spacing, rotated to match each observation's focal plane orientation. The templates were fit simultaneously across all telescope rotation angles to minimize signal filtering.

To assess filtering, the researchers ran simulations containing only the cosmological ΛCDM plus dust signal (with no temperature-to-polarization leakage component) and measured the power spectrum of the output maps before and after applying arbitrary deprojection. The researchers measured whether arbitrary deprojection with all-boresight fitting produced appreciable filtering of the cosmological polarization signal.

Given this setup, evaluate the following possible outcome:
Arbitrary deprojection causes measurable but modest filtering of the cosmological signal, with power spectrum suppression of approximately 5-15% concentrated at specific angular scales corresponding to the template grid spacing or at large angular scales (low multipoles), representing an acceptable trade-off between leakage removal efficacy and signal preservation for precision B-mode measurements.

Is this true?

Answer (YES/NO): NO